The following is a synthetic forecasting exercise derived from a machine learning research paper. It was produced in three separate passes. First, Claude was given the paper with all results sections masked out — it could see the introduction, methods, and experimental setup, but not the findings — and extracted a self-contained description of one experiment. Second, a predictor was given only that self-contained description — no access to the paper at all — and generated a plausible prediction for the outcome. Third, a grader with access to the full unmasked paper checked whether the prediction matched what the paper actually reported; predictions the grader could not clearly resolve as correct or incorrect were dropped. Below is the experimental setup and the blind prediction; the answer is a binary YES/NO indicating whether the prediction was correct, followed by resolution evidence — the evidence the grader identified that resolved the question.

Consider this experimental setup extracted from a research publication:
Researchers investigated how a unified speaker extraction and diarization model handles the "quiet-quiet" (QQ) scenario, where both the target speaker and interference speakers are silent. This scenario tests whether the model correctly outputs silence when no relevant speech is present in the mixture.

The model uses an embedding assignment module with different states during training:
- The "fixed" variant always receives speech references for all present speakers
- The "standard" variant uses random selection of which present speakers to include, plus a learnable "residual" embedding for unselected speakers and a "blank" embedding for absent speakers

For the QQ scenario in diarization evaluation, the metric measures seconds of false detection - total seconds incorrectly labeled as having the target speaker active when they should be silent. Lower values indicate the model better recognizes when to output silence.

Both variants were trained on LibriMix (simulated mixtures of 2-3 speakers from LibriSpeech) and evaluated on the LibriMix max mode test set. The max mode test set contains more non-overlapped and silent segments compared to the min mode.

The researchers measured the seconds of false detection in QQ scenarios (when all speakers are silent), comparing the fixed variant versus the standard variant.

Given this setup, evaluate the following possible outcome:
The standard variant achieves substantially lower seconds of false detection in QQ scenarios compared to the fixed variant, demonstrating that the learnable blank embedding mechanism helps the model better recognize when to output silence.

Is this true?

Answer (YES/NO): NO